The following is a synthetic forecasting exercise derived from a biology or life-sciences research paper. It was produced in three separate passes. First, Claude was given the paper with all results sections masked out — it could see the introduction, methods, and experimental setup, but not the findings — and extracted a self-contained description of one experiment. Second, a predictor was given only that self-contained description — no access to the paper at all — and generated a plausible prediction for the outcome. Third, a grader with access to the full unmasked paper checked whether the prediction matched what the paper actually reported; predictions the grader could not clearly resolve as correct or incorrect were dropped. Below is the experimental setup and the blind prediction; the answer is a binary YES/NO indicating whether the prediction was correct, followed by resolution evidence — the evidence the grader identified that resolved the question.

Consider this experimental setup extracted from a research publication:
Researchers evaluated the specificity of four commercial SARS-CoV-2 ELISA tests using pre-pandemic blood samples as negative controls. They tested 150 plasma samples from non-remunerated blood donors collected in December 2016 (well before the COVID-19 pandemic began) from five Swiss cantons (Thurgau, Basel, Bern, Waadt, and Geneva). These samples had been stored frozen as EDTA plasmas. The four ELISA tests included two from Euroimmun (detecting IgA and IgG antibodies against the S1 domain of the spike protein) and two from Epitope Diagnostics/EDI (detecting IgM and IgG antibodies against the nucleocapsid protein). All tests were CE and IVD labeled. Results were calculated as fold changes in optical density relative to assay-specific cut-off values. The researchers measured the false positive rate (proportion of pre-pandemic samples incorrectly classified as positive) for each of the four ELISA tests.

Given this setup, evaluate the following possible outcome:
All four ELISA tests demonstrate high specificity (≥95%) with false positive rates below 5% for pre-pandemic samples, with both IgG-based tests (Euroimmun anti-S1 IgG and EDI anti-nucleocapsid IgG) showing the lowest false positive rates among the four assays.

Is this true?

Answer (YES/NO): NO